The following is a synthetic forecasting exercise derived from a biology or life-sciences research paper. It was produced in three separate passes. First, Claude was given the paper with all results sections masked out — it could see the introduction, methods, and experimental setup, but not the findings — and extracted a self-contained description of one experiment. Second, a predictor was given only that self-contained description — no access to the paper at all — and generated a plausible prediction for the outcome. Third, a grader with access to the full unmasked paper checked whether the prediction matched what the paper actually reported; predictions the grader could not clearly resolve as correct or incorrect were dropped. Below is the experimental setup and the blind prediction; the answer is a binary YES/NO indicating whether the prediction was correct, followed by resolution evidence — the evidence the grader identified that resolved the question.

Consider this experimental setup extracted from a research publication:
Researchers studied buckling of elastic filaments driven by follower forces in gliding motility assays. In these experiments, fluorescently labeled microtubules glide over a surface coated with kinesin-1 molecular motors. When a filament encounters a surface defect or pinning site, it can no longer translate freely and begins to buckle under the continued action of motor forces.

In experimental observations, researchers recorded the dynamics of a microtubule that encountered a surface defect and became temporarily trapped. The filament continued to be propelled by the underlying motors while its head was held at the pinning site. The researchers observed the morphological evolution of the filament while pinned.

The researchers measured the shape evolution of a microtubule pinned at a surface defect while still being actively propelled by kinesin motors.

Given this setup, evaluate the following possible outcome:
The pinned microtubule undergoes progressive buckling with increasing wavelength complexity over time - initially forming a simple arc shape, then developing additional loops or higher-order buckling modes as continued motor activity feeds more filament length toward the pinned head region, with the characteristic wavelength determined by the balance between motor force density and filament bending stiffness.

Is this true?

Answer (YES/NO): NO